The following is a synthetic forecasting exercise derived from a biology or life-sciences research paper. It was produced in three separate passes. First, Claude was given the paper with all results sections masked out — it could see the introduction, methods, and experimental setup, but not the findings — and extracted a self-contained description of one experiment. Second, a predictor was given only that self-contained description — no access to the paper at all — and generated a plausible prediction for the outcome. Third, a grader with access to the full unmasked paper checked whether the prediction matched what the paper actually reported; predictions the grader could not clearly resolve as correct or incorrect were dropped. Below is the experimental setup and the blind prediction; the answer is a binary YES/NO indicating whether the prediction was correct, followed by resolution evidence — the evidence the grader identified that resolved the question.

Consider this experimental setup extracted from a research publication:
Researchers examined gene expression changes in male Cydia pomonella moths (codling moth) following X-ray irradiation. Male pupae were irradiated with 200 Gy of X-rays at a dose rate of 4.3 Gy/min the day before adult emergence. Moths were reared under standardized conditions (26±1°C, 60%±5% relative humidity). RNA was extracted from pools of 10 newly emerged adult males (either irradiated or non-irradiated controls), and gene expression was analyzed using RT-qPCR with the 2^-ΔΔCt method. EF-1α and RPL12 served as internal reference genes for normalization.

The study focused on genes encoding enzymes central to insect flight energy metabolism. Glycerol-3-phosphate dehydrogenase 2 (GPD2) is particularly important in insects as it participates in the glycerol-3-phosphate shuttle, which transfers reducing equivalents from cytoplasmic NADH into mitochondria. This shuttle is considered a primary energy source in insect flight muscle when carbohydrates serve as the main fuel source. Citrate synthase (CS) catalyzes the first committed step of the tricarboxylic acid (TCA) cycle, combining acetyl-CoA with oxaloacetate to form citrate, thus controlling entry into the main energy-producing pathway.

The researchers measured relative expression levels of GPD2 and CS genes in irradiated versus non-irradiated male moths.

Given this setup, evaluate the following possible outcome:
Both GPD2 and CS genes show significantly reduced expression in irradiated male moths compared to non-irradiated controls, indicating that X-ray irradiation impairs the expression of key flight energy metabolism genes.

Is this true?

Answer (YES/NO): YES